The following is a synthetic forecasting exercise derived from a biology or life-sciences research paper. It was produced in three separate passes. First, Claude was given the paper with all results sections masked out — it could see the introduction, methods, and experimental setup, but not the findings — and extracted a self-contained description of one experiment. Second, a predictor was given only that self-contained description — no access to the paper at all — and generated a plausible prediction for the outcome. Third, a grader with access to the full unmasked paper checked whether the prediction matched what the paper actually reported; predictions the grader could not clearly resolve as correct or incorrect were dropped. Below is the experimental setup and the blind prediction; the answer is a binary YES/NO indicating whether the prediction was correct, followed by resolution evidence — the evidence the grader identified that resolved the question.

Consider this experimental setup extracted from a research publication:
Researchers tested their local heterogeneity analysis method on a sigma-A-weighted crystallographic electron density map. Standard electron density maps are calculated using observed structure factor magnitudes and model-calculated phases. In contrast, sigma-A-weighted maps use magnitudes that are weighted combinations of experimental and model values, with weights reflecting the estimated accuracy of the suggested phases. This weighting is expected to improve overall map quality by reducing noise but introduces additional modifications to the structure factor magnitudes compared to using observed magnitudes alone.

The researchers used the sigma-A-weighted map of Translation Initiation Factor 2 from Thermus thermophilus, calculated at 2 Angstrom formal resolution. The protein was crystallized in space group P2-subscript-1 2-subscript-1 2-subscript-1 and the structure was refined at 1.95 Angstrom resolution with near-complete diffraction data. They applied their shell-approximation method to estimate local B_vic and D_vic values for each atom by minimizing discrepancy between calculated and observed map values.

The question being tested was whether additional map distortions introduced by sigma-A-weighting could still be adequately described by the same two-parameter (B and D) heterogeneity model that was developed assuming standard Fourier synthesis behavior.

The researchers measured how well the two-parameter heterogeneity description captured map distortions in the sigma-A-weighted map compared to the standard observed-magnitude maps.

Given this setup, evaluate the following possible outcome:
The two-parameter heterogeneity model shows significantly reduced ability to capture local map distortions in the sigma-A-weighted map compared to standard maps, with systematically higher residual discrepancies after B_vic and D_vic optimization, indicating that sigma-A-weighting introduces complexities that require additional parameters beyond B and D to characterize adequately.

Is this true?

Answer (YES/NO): NO